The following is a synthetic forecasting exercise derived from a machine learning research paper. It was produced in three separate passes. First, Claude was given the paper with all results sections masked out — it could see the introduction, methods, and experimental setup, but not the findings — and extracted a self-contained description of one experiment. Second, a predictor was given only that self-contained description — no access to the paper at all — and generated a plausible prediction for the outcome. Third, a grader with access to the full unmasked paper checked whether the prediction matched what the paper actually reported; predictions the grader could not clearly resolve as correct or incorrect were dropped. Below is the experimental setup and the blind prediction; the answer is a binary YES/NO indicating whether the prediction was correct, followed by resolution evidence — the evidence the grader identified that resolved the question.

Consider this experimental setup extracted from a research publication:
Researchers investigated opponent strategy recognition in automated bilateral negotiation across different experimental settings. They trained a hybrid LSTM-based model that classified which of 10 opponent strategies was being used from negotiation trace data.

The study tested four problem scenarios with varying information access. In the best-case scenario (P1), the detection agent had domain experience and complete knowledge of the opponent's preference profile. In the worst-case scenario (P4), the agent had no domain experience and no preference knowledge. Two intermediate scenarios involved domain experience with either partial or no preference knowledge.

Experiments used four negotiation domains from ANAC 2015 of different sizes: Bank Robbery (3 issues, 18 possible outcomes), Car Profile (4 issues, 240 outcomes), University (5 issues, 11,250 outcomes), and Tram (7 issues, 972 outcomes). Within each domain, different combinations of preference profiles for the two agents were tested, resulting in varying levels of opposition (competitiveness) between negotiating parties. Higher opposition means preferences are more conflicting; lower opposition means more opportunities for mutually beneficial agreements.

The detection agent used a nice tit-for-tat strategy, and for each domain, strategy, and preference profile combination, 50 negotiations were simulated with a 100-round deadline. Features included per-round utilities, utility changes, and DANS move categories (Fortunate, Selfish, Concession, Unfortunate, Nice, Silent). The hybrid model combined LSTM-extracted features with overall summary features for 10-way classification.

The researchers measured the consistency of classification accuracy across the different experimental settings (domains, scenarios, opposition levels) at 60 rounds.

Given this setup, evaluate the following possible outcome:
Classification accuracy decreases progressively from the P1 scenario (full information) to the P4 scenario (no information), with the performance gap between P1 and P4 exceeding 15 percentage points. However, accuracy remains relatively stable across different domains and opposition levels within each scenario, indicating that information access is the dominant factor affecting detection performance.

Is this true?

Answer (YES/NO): NO